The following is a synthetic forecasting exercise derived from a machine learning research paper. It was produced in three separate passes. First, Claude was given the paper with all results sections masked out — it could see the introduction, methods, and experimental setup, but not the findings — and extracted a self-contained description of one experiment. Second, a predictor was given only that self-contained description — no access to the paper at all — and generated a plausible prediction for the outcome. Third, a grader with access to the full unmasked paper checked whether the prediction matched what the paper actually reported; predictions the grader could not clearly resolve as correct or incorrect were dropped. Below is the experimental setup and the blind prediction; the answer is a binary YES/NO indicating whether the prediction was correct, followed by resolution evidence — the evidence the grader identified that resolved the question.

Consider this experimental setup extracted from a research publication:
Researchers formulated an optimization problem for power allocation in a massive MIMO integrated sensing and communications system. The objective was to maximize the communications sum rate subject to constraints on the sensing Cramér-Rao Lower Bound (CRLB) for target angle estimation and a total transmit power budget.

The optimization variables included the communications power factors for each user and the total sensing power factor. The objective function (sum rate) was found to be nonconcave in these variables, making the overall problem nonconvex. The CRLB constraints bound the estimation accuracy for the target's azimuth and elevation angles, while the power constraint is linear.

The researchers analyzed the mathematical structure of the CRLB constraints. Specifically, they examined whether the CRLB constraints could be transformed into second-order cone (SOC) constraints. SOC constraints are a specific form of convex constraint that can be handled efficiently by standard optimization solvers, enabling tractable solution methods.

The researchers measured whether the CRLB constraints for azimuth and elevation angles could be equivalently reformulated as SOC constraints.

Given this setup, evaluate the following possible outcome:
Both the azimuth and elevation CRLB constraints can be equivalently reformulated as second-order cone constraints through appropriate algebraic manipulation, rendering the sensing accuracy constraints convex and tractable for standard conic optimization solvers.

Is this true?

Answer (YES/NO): YES